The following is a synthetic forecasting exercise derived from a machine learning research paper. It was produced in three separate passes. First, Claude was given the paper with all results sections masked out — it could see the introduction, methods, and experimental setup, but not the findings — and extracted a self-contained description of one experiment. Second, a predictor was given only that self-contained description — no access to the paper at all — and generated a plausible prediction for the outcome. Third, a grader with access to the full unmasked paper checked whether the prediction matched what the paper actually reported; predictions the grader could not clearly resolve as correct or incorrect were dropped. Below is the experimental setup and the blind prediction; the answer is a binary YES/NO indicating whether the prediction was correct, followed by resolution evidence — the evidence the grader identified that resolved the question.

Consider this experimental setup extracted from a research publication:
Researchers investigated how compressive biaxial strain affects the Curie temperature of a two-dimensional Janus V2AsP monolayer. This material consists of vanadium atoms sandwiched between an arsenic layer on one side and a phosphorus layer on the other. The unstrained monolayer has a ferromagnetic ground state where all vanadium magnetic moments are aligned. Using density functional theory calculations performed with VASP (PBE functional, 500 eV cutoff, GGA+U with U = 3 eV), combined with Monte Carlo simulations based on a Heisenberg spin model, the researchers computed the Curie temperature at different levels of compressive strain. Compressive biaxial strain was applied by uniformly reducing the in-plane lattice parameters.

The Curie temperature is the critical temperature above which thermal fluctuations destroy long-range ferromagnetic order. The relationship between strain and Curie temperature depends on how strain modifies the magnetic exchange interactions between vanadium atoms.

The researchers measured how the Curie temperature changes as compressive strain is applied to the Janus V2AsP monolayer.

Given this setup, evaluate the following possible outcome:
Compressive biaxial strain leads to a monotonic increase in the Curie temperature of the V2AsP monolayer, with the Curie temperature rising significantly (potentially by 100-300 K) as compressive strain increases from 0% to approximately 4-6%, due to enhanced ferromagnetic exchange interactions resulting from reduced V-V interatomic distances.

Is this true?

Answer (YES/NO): NO